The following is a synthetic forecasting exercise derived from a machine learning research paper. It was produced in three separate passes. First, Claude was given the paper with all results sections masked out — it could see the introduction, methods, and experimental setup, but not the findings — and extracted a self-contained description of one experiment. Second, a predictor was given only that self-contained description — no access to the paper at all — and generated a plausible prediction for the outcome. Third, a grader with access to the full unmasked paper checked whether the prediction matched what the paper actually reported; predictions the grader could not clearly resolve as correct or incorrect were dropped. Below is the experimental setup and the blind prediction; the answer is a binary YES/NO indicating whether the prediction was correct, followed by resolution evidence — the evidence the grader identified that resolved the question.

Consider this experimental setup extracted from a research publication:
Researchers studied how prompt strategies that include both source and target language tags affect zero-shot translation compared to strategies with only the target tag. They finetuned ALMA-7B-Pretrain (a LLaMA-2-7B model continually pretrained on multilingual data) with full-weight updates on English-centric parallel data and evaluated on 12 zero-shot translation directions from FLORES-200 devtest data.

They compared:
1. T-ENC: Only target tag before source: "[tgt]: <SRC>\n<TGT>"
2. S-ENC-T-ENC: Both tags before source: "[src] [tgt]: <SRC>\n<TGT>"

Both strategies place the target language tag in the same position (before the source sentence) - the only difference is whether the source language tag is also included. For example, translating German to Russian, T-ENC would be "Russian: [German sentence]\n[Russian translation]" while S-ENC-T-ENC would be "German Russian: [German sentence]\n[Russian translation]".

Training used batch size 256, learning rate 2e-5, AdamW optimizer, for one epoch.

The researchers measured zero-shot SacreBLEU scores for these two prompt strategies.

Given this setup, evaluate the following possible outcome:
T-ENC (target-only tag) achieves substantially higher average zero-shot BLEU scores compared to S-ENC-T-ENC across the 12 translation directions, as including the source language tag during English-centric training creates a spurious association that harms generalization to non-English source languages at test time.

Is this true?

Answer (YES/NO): YES